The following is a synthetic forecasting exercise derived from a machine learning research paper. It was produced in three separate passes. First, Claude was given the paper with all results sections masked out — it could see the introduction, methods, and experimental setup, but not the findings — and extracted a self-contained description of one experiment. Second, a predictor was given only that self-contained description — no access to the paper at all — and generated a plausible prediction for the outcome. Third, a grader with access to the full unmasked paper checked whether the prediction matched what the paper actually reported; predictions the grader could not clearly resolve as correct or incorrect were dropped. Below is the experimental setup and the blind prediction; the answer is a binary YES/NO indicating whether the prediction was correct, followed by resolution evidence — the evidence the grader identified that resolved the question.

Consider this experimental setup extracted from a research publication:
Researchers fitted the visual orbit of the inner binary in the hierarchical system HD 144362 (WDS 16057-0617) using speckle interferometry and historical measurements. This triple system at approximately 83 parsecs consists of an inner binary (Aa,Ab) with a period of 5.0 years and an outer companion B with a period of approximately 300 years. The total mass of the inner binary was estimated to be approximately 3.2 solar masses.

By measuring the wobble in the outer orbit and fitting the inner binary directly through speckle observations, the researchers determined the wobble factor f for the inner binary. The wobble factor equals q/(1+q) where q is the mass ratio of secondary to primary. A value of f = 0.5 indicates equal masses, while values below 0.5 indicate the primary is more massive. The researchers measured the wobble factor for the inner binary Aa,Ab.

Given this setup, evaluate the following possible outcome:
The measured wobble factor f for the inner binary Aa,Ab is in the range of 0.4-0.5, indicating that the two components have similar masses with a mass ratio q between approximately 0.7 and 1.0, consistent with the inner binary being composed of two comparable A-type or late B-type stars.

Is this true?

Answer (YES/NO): NO